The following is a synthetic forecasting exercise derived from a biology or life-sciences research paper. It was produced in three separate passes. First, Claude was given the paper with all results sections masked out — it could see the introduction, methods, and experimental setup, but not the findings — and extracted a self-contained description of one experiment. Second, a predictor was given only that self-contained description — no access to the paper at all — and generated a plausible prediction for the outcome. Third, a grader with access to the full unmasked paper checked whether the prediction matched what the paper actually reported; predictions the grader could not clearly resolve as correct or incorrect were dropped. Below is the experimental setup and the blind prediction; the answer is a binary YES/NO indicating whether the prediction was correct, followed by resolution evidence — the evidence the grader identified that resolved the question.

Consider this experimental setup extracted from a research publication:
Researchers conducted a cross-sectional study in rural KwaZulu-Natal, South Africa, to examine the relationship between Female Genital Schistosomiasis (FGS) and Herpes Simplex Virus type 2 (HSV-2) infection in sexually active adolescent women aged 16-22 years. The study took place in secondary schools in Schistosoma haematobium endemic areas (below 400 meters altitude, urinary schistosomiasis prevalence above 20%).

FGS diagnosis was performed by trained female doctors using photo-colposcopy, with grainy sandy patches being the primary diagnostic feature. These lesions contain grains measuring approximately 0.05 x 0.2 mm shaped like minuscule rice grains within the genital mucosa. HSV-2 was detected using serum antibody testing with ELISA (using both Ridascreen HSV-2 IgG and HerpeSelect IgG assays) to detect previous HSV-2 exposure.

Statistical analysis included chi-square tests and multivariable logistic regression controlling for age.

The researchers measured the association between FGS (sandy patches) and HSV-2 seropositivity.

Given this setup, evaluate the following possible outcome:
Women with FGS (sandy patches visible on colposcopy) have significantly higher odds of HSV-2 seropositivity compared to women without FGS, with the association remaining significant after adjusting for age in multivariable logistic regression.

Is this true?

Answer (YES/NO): NO